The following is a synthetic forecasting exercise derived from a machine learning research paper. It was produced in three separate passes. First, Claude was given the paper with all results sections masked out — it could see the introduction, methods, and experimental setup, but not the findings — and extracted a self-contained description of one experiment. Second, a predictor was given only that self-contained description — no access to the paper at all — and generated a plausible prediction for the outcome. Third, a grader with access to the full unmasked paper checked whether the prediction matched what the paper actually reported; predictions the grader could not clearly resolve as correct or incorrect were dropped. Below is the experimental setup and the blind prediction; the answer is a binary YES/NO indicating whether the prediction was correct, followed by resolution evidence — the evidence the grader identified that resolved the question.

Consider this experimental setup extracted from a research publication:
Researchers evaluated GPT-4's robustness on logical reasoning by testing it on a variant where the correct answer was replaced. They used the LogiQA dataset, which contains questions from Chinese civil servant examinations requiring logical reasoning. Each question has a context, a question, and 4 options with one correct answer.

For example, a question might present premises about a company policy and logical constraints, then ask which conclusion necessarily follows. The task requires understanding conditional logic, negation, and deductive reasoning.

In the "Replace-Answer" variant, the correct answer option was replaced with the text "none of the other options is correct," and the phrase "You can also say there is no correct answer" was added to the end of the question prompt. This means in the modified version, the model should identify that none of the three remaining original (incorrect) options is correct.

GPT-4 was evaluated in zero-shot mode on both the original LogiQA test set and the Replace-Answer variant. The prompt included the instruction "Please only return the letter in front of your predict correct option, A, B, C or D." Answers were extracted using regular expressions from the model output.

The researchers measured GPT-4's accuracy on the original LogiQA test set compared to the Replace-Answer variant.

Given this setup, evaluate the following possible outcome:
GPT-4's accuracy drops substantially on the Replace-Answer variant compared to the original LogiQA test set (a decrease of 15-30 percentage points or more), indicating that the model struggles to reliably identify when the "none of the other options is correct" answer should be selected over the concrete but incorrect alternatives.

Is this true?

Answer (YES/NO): YES